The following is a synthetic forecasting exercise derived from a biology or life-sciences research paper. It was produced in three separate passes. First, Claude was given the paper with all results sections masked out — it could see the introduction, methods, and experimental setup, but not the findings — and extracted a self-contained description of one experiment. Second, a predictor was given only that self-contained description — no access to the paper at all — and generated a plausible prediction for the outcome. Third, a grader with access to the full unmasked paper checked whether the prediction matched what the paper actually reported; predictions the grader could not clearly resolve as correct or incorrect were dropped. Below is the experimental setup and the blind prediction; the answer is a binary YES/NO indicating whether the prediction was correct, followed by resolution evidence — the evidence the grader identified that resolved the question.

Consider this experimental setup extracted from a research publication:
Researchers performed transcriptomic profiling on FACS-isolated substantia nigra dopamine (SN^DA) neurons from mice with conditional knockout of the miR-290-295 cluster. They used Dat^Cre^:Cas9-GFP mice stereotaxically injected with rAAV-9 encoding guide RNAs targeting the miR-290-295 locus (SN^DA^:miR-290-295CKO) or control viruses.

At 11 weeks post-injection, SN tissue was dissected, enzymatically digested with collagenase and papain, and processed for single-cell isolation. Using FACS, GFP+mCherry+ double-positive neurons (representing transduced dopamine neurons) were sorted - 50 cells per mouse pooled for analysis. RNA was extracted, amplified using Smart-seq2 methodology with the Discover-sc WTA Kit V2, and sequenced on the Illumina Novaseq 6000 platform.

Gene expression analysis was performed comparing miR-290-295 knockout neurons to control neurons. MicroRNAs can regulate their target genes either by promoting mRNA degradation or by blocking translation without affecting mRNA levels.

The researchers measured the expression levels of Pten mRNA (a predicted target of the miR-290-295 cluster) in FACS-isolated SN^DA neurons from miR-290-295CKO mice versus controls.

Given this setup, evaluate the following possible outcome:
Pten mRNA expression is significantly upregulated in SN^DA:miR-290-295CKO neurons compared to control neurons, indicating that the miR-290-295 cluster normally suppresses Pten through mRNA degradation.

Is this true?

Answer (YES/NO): YES